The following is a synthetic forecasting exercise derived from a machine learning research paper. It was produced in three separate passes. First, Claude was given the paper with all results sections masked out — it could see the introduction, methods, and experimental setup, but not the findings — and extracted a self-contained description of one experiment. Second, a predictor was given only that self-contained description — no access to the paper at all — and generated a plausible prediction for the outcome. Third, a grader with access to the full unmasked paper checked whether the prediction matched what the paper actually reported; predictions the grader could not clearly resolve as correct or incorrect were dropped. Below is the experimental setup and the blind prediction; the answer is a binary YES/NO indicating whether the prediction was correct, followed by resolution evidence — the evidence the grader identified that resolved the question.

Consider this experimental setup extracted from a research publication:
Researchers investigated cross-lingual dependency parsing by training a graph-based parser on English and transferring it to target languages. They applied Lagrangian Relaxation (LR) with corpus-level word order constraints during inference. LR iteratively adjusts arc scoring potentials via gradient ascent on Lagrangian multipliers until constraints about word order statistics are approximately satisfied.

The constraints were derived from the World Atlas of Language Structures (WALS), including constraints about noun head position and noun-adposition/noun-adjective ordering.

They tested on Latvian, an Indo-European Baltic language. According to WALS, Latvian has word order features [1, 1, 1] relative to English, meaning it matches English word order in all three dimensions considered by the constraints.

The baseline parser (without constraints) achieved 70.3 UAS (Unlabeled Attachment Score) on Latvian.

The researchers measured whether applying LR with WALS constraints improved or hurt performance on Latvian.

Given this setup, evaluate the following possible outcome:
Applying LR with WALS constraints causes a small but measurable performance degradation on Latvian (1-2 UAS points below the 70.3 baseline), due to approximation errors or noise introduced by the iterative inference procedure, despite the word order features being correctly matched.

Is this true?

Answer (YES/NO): NO